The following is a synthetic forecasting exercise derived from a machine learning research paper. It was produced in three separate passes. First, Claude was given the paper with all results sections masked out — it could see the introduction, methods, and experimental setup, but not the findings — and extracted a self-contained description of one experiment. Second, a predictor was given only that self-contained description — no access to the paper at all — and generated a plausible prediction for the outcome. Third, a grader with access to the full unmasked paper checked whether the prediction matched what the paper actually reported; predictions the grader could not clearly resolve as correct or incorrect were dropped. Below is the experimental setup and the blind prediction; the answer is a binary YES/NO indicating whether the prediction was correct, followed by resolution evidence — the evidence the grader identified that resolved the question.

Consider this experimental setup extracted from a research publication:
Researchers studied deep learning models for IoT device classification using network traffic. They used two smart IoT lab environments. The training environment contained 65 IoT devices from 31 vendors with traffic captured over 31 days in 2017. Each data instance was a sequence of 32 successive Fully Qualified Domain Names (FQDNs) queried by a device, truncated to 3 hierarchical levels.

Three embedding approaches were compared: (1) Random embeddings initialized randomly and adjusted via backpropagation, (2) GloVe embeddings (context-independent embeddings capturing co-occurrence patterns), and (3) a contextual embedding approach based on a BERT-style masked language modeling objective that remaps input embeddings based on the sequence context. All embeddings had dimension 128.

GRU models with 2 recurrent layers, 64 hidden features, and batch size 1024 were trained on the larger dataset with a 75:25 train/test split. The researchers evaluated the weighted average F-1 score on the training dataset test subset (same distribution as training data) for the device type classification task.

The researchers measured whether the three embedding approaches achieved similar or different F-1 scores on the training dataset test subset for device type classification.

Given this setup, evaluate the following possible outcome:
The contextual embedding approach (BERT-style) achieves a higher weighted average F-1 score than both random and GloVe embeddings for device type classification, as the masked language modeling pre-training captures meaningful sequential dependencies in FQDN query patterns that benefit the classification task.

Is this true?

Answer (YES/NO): YES